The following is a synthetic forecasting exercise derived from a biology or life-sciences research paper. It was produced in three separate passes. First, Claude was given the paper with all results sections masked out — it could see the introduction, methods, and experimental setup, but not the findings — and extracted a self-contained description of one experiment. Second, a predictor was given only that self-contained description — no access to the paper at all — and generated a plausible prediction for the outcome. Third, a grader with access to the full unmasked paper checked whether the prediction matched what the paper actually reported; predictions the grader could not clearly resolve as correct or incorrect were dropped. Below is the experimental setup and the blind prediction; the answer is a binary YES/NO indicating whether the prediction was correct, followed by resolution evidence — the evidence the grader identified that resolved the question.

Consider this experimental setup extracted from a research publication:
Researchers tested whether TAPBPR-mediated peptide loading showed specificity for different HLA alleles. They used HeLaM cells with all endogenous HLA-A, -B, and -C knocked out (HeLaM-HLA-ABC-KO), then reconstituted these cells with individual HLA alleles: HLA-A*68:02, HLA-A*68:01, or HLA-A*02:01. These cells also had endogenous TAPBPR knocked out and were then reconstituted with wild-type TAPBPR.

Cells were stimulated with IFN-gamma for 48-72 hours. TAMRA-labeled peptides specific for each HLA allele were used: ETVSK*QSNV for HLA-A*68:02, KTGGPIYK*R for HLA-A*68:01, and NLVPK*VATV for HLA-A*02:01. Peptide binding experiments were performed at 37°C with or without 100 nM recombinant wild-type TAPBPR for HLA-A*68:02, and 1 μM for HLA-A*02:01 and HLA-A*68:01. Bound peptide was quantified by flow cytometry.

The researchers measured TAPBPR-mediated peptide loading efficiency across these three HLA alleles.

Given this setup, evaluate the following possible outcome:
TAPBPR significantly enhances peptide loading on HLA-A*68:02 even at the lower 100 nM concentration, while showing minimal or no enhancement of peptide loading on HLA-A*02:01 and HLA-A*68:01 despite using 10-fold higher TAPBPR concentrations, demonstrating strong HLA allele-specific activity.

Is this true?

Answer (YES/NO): NO